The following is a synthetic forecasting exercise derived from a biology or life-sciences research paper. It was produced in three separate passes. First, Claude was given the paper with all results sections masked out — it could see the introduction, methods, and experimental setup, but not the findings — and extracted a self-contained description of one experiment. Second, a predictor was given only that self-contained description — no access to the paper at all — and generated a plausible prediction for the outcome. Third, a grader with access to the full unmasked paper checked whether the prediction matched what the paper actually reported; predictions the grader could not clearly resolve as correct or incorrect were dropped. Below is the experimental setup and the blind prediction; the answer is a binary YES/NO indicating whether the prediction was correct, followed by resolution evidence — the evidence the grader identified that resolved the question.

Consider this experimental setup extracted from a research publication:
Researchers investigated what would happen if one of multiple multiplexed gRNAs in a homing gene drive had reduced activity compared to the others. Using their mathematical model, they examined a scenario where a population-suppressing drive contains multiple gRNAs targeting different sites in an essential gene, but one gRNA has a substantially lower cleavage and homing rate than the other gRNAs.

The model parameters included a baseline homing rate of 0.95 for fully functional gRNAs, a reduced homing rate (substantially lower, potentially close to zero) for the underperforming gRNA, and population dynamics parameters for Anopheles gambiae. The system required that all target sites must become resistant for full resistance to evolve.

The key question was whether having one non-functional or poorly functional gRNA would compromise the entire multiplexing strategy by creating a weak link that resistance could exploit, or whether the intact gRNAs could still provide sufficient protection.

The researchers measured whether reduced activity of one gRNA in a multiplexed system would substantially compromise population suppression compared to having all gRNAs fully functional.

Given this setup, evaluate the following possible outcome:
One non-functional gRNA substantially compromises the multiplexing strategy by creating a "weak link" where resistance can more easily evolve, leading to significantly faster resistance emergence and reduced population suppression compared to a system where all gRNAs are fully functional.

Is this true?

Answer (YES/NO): NO